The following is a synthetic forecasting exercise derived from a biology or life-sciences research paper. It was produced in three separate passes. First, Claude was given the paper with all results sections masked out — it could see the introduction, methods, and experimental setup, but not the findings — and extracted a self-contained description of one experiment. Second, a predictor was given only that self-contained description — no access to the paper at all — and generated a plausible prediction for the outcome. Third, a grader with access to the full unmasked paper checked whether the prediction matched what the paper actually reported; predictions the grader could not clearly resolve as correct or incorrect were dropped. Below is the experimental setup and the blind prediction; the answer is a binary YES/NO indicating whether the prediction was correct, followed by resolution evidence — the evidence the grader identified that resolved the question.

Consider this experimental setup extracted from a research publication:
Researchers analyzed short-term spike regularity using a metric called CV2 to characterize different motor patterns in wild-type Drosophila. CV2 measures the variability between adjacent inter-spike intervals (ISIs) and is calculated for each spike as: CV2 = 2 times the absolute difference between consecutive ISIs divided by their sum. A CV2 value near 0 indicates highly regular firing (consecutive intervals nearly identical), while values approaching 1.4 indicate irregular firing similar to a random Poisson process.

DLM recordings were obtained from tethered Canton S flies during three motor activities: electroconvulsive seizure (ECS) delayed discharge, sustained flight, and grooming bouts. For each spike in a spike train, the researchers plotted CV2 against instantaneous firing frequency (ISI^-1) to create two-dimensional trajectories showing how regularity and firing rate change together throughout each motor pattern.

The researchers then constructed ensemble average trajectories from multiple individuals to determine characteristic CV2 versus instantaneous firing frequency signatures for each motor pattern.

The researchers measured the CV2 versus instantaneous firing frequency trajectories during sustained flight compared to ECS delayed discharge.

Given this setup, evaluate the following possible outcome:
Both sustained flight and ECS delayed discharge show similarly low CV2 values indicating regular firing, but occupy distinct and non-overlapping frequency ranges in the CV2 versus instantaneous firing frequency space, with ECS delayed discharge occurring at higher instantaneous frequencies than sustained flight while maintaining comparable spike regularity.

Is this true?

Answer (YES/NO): NO